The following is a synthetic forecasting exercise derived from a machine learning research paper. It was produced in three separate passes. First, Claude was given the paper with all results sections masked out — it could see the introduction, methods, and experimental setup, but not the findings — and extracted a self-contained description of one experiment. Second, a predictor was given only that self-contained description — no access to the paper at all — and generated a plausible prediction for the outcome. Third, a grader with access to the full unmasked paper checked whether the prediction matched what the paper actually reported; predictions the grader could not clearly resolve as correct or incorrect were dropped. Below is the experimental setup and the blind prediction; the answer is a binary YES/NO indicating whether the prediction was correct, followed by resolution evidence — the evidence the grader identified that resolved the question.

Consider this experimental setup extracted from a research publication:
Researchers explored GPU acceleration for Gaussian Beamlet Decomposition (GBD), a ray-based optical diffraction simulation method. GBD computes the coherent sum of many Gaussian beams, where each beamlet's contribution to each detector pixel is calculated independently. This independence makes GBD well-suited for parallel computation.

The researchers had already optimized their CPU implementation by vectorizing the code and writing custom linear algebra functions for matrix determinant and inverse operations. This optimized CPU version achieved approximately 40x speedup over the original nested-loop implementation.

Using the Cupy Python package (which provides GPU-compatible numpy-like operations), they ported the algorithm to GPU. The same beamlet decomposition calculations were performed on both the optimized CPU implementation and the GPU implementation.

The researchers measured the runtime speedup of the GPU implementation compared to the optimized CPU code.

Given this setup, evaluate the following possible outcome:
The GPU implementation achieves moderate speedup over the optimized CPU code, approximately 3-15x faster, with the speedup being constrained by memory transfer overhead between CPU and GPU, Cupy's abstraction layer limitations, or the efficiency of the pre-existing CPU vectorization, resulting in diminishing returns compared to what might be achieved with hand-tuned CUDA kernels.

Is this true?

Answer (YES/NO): NO